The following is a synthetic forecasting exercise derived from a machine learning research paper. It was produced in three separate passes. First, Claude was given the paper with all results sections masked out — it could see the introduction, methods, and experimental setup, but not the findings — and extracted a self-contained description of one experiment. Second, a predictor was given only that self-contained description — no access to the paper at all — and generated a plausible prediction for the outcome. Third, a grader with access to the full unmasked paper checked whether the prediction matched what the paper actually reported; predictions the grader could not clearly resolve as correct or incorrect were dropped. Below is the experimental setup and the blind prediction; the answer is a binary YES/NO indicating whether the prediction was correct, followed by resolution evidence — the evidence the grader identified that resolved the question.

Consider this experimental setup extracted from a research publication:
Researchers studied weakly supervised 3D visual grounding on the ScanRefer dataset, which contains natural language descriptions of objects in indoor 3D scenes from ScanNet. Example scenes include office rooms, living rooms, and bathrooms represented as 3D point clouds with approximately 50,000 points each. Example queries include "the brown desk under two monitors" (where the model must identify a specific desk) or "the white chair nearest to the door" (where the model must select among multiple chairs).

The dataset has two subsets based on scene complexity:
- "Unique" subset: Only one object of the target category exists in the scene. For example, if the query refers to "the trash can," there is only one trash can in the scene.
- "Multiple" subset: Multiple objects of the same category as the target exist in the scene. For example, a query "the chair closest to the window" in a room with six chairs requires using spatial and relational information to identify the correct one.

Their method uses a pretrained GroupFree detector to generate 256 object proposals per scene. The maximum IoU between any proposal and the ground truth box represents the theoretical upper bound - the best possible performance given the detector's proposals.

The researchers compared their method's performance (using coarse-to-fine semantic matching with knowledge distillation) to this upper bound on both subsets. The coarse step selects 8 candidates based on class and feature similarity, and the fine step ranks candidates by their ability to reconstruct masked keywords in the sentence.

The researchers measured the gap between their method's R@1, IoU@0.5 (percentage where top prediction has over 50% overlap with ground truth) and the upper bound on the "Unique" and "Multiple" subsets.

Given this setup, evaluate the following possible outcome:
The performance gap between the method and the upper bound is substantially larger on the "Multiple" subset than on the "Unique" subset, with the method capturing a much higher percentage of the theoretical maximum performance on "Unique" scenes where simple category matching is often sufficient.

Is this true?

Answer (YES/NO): YES